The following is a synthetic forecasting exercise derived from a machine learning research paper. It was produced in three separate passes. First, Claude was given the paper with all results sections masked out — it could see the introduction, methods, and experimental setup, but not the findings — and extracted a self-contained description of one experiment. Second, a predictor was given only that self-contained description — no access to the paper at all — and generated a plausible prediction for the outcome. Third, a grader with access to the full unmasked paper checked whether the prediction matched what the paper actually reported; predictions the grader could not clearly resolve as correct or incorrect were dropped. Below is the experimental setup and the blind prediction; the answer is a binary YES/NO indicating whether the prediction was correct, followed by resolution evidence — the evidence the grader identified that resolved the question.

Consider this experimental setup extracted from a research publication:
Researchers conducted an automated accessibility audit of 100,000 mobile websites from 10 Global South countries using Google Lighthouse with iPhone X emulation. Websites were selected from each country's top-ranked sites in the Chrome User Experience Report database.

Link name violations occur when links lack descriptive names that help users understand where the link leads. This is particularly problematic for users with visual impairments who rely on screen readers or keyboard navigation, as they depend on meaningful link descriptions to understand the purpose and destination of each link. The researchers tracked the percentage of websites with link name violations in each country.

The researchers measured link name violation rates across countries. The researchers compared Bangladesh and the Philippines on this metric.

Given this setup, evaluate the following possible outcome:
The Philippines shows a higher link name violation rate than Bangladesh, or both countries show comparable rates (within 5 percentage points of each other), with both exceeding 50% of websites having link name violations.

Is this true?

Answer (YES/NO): NO